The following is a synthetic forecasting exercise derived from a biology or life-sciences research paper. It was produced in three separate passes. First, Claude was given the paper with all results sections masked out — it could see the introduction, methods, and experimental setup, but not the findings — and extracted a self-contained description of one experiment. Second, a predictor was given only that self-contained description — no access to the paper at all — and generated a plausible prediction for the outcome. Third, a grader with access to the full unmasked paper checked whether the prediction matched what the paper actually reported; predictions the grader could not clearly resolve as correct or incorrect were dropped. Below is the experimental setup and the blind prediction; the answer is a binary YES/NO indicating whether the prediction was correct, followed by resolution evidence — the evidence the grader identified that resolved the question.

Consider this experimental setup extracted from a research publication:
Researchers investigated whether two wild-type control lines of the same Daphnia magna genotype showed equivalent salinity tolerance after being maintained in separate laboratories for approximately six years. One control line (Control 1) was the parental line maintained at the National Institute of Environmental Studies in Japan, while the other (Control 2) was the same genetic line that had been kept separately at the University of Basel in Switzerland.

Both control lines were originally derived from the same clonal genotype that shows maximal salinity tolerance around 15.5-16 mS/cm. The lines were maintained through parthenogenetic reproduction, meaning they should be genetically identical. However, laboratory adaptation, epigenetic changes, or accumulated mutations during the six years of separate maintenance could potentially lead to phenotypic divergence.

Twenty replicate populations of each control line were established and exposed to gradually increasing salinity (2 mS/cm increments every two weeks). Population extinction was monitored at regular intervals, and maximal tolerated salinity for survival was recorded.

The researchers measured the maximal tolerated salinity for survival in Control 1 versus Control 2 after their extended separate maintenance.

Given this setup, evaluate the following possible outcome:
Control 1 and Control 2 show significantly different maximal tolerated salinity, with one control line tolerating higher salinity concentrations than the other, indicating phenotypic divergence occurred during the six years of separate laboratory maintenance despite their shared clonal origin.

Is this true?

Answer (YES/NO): NO